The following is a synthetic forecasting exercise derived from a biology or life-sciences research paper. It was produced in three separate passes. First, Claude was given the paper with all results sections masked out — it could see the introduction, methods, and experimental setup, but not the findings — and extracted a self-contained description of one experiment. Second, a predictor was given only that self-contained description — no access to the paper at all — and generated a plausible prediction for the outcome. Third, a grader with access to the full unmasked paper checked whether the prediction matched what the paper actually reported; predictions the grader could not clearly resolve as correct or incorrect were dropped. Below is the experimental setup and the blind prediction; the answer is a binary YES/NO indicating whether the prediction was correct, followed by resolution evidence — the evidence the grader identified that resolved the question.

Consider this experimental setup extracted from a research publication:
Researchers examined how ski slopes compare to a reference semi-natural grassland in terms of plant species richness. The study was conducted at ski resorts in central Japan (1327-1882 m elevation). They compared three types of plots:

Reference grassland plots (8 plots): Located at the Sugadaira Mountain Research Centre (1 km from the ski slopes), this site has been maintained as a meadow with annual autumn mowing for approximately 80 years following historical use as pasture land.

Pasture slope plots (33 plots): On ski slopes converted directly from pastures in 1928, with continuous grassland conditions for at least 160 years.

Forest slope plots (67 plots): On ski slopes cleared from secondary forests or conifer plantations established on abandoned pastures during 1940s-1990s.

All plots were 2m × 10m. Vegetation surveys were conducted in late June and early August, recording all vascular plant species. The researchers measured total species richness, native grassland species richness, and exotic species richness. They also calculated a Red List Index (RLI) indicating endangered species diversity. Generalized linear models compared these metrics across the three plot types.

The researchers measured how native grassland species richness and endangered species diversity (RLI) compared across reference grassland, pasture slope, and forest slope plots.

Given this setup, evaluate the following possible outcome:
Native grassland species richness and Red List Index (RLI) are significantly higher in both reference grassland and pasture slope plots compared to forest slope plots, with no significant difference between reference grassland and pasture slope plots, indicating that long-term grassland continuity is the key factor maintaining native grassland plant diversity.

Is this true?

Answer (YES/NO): NO